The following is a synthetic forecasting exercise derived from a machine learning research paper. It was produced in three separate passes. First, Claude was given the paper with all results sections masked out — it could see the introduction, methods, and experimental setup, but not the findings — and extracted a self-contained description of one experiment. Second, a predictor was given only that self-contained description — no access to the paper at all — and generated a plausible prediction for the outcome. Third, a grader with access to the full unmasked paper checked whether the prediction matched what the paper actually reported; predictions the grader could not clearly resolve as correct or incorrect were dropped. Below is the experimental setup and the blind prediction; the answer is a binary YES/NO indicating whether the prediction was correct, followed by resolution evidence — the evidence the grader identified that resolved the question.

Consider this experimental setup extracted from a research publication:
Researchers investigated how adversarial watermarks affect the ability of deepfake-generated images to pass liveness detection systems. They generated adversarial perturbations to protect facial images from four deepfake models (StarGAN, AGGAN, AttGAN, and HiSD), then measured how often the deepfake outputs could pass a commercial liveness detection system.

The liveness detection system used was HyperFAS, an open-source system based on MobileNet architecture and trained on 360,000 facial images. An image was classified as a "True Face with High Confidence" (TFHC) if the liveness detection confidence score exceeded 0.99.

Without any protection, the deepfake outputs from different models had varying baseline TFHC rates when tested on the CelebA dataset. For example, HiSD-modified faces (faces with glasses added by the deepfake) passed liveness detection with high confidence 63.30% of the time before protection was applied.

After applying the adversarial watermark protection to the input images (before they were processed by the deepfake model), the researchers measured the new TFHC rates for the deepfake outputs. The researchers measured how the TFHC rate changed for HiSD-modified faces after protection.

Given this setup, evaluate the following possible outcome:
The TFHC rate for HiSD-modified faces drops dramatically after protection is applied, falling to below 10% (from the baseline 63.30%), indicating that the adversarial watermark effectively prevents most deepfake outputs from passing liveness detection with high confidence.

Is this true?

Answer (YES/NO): YES